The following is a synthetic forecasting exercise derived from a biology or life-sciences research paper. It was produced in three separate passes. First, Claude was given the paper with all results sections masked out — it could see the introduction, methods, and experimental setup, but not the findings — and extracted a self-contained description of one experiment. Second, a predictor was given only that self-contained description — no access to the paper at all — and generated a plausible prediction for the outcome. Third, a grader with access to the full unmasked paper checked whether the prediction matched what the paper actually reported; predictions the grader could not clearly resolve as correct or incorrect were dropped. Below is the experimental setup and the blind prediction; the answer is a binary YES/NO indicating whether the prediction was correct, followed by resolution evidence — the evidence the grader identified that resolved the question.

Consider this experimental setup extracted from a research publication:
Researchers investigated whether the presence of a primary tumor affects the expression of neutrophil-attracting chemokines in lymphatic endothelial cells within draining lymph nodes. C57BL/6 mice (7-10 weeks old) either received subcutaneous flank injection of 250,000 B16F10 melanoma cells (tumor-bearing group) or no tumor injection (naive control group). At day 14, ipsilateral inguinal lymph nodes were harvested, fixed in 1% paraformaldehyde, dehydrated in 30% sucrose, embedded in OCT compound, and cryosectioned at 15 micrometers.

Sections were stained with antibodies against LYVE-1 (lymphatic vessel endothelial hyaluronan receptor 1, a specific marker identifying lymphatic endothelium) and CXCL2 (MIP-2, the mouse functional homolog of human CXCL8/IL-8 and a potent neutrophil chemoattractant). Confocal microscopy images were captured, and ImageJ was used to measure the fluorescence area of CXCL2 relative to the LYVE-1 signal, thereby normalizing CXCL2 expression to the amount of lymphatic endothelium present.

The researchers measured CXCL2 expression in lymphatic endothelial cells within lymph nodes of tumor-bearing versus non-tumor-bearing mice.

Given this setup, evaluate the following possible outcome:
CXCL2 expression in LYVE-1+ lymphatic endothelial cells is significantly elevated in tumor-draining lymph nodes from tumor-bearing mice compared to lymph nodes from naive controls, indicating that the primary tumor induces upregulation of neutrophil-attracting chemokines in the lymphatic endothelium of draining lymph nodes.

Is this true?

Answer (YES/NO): YES